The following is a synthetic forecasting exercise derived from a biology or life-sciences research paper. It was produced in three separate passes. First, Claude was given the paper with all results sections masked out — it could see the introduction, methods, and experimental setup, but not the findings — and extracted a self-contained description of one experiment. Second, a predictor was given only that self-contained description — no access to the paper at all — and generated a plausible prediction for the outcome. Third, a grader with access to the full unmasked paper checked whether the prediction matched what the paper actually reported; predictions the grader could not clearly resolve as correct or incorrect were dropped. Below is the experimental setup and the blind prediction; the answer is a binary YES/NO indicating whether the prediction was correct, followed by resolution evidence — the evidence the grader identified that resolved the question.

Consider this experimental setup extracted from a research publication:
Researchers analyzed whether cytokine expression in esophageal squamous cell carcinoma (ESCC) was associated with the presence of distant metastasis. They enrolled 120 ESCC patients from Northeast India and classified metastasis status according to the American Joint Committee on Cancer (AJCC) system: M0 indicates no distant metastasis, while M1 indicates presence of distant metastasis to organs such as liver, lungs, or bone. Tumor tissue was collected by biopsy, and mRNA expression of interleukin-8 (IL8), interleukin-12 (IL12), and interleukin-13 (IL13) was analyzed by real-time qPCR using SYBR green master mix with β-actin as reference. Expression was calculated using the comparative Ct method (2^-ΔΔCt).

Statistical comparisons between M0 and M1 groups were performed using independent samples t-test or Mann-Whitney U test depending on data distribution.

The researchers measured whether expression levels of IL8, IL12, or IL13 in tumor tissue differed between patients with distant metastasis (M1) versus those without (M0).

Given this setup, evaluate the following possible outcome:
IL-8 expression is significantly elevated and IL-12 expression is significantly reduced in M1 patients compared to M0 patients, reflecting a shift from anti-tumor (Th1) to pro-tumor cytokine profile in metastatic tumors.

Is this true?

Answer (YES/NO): NO